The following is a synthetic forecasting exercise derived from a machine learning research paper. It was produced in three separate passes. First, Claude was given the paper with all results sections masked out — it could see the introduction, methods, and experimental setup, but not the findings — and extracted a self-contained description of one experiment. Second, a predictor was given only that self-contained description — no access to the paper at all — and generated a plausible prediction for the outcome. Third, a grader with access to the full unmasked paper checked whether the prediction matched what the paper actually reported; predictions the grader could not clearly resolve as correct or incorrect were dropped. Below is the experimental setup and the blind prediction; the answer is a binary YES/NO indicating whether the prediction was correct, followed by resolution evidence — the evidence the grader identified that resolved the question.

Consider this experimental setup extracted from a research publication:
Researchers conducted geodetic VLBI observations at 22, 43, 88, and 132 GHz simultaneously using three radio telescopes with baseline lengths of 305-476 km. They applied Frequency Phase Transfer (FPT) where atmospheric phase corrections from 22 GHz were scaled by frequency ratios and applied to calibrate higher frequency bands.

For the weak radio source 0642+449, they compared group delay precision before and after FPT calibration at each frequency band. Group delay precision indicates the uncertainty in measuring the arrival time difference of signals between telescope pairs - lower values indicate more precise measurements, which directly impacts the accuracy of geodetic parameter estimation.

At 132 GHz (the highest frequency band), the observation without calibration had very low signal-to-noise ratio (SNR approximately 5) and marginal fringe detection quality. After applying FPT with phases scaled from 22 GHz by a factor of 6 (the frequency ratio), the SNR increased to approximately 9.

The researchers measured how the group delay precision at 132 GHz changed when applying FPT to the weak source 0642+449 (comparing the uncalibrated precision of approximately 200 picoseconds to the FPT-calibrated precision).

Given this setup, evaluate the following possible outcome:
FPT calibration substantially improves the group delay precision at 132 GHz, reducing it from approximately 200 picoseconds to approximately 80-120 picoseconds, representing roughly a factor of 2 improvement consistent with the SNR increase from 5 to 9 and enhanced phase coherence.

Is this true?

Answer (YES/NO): YES